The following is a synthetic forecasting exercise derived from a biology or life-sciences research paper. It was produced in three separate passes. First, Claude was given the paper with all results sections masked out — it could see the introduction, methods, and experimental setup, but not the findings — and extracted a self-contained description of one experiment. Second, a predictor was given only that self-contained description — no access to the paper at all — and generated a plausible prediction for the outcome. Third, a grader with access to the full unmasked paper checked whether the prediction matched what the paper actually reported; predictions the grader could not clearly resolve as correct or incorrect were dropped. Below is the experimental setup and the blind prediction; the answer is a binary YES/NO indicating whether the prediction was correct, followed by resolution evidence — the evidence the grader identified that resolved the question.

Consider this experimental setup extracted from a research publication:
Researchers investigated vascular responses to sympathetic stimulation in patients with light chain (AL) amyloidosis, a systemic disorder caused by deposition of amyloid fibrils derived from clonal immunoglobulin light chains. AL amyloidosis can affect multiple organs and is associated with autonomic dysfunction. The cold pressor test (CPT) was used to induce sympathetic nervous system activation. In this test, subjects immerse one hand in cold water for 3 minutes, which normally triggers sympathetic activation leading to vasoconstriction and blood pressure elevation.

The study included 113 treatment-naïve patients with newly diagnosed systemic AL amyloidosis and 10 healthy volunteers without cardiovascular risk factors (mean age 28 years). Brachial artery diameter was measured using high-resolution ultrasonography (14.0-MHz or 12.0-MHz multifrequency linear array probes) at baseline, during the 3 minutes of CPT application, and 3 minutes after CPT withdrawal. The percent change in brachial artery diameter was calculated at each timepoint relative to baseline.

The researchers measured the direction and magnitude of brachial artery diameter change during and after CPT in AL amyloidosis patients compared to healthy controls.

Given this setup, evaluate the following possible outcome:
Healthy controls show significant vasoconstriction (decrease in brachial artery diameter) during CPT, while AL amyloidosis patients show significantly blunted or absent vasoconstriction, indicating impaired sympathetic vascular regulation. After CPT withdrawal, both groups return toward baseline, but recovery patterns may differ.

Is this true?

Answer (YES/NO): NO